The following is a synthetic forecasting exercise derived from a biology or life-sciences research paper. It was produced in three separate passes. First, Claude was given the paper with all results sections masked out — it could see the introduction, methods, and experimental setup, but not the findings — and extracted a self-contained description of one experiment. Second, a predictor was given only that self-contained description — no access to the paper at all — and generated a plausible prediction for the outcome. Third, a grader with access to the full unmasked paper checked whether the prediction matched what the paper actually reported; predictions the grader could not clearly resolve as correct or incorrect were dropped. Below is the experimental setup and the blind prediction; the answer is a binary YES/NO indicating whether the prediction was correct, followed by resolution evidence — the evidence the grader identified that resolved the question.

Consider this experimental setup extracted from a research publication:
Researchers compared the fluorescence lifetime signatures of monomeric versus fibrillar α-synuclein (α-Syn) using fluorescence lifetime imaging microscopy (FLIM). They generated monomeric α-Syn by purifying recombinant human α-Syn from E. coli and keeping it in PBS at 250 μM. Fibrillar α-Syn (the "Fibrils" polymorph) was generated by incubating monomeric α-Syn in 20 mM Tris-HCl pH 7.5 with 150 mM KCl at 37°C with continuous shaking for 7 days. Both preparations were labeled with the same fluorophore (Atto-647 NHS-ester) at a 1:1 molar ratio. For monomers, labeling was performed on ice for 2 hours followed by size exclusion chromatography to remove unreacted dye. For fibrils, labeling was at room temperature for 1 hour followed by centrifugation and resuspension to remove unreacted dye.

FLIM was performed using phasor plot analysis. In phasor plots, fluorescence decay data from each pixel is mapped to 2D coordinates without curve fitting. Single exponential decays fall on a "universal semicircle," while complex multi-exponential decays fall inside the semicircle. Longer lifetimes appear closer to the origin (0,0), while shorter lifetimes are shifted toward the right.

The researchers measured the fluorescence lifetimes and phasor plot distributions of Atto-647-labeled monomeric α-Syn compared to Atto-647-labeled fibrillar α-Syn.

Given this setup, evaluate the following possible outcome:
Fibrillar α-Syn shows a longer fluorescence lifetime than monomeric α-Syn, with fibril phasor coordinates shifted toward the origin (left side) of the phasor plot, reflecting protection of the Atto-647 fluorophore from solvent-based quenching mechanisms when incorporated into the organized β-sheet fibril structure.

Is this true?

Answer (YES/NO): NO